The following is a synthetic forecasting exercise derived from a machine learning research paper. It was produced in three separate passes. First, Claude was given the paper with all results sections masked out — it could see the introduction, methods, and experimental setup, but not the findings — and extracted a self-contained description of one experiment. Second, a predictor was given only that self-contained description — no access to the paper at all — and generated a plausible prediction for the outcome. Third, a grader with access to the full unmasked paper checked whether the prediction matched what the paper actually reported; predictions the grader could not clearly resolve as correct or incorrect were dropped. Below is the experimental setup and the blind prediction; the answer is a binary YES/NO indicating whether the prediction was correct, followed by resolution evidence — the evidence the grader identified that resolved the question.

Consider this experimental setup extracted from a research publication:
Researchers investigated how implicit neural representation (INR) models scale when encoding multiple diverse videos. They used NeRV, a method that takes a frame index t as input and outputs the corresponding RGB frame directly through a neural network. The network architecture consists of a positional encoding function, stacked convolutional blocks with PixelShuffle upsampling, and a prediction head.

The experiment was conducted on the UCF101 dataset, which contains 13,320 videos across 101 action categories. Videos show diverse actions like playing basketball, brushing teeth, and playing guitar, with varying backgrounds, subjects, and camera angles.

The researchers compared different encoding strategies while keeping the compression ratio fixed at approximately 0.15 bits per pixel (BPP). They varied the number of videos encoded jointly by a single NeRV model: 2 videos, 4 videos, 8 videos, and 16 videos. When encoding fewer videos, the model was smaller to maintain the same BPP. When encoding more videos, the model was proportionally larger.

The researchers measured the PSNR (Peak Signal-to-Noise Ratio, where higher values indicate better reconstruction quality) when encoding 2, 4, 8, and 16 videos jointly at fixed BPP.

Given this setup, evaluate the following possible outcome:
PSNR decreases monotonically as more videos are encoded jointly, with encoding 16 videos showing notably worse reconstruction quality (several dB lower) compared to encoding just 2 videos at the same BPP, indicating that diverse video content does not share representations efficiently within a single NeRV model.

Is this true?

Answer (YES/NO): NO